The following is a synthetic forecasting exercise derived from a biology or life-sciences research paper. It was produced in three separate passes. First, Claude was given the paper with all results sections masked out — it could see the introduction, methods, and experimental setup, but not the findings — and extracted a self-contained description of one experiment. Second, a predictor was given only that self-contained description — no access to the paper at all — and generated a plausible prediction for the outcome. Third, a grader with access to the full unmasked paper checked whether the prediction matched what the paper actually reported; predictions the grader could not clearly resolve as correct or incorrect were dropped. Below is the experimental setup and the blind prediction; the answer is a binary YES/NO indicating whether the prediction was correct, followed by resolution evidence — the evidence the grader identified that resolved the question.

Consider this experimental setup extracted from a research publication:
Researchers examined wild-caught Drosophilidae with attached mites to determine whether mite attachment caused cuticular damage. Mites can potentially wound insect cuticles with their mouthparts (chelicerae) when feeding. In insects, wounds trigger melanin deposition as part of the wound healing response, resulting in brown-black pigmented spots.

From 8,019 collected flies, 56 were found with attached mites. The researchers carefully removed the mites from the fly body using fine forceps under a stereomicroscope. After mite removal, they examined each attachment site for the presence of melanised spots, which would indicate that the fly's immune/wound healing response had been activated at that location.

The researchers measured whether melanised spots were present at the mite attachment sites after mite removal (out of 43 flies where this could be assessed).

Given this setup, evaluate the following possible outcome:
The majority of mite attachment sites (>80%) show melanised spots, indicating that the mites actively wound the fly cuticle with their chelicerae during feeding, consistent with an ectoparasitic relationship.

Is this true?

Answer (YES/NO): NO